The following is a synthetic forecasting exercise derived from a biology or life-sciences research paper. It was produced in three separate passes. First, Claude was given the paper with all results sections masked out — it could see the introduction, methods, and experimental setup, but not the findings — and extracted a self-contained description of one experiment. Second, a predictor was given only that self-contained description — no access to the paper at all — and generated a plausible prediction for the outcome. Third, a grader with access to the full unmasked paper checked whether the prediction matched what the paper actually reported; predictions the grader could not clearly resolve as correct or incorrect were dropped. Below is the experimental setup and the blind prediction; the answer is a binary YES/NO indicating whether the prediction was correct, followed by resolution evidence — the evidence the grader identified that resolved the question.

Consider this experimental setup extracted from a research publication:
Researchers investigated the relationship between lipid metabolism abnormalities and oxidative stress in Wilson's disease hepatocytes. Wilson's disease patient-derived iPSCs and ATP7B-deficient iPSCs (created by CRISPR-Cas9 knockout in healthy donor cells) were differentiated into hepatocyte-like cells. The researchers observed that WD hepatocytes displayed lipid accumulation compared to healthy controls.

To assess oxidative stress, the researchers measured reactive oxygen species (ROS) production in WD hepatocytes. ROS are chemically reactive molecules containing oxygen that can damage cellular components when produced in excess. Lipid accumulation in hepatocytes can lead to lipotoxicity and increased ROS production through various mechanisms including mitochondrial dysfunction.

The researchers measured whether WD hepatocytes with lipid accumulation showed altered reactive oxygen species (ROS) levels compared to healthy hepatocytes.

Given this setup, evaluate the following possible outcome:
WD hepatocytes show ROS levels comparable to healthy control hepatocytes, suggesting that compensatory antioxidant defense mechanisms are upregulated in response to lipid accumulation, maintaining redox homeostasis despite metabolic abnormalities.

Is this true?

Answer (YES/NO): NO